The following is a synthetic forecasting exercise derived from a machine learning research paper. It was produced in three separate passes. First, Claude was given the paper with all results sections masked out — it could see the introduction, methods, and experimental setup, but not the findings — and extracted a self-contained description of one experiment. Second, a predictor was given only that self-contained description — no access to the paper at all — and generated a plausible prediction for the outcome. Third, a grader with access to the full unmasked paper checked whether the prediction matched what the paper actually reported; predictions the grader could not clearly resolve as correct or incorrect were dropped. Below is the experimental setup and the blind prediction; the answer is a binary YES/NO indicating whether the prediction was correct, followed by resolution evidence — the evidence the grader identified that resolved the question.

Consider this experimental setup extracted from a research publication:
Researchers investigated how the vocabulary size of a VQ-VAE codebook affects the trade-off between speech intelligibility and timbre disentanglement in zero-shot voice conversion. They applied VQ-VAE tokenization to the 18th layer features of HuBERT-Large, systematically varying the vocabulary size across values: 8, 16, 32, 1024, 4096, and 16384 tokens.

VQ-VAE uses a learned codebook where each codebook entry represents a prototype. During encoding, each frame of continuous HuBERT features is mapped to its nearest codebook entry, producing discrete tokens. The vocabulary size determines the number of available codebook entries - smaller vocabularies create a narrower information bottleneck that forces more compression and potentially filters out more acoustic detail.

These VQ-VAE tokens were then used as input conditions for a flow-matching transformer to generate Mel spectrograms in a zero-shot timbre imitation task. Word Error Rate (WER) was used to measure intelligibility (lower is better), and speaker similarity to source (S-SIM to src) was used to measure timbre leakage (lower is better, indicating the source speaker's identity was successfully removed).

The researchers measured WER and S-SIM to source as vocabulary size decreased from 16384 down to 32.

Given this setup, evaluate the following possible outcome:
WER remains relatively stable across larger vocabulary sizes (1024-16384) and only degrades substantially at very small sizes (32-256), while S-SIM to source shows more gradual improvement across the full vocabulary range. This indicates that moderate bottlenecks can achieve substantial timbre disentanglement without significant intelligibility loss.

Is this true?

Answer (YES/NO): NO